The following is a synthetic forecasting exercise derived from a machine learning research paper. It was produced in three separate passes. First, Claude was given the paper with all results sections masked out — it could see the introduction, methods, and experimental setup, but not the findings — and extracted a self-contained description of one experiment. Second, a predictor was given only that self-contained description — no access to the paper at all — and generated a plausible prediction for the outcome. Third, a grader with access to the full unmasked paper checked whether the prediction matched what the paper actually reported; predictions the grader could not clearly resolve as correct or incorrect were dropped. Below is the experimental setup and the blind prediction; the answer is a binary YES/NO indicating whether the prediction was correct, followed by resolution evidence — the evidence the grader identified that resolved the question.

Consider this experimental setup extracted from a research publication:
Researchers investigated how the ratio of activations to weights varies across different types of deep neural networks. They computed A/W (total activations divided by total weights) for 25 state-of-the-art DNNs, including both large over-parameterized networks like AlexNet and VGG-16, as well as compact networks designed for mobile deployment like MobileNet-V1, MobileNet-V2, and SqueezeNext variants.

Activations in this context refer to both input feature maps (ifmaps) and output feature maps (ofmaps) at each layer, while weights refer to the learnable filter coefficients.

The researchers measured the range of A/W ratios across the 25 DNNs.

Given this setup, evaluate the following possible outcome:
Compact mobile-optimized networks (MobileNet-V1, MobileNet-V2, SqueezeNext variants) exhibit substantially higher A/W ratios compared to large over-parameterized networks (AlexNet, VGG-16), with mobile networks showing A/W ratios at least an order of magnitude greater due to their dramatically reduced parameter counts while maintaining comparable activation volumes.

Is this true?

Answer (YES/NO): NO